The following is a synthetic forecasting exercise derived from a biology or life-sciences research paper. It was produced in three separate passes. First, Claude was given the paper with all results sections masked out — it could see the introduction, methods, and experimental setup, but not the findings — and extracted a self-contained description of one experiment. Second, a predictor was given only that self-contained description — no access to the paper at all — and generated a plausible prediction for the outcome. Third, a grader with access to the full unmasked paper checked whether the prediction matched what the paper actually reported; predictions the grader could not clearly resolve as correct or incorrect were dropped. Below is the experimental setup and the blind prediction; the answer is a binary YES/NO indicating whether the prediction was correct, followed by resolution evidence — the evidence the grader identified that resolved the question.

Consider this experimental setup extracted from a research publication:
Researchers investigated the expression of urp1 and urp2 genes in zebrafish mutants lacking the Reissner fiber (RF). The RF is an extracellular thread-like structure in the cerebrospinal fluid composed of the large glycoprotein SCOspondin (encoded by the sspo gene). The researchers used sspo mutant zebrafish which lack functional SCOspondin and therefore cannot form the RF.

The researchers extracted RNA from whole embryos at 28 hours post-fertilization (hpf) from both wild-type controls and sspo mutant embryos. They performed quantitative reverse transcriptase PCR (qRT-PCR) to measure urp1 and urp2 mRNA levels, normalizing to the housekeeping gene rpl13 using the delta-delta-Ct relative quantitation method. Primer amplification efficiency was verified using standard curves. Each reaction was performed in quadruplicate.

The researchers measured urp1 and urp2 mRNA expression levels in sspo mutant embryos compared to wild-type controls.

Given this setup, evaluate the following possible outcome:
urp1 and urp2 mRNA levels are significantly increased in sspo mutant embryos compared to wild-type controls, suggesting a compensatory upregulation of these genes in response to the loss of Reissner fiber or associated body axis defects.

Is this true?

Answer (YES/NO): NO